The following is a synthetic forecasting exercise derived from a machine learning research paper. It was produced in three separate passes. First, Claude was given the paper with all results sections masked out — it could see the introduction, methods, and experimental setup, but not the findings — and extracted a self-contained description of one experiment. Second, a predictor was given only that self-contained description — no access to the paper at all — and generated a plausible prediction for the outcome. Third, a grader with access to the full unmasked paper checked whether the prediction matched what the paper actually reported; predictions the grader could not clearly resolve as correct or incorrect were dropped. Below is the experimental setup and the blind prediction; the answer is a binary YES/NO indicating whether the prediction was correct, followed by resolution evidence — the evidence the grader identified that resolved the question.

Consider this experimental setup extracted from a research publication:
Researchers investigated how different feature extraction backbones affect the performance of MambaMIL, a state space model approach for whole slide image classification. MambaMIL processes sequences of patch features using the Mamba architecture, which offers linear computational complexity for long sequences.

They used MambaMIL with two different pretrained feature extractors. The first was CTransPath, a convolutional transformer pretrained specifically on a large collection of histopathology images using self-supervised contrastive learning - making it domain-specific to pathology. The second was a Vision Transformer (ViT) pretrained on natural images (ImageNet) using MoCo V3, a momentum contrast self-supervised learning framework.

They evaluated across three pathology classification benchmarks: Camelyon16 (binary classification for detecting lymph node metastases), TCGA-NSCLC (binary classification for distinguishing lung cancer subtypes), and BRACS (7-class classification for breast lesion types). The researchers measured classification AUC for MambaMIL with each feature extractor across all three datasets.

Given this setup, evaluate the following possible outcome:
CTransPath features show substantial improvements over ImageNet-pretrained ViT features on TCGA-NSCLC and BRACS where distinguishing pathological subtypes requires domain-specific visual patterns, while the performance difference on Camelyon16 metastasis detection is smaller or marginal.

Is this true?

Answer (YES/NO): NO